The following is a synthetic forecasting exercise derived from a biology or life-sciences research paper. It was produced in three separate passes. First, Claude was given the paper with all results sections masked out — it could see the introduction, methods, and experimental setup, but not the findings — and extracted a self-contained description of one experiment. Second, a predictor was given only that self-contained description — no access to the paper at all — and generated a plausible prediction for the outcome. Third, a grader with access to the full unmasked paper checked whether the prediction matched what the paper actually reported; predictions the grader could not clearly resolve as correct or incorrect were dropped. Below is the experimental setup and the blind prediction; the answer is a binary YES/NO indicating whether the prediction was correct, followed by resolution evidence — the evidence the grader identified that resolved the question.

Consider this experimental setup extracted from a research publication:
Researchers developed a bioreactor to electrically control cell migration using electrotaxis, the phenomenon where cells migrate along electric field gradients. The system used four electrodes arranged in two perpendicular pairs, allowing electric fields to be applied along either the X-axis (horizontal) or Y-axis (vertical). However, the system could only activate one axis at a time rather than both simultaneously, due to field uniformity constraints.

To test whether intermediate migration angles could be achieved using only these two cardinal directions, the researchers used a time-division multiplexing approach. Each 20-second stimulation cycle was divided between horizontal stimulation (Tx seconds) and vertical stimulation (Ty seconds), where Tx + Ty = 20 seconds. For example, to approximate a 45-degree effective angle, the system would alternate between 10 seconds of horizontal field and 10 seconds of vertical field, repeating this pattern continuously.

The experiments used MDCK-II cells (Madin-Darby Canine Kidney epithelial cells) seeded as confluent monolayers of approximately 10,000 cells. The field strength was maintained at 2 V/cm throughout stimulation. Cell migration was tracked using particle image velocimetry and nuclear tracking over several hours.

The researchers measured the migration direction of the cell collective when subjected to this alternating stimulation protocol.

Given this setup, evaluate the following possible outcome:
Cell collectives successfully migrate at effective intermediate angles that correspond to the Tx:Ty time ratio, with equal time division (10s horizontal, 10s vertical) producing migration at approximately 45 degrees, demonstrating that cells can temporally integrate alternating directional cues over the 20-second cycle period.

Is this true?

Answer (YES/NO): YES